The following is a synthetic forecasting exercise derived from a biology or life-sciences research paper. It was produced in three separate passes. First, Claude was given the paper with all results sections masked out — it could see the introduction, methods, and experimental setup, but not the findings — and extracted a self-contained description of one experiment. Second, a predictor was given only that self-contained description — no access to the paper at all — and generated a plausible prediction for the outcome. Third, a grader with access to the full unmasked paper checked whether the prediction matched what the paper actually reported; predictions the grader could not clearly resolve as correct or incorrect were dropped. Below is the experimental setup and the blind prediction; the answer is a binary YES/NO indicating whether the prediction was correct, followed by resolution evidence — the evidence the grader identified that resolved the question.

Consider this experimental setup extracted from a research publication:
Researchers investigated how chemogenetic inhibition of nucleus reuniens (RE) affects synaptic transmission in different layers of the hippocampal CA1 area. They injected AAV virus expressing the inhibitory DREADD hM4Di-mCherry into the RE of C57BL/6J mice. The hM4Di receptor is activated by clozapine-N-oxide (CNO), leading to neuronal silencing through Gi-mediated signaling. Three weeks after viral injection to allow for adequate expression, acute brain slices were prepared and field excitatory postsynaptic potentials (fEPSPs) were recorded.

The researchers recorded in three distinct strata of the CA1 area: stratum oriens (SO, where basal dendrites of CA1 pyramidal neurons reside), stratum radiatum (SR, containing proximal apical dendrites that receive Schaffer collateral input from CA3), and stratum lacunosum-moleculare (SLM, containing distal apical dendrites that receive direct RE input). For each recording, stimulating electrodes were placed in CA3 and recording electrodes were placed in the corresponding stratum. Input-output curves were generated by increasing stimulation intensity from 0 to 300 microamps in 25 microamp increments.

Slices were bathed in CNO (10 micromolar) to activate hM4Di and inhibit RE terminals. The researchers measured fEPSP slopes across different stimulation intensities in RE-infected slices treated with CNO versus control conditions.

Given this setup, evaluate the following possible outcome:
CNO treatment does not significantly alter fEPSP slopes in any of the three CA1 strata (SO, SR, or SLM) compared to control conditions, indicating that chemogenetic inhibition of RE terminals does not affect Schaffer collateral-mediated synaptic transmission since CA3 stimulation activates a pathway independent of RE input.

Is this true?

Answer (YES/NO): NO